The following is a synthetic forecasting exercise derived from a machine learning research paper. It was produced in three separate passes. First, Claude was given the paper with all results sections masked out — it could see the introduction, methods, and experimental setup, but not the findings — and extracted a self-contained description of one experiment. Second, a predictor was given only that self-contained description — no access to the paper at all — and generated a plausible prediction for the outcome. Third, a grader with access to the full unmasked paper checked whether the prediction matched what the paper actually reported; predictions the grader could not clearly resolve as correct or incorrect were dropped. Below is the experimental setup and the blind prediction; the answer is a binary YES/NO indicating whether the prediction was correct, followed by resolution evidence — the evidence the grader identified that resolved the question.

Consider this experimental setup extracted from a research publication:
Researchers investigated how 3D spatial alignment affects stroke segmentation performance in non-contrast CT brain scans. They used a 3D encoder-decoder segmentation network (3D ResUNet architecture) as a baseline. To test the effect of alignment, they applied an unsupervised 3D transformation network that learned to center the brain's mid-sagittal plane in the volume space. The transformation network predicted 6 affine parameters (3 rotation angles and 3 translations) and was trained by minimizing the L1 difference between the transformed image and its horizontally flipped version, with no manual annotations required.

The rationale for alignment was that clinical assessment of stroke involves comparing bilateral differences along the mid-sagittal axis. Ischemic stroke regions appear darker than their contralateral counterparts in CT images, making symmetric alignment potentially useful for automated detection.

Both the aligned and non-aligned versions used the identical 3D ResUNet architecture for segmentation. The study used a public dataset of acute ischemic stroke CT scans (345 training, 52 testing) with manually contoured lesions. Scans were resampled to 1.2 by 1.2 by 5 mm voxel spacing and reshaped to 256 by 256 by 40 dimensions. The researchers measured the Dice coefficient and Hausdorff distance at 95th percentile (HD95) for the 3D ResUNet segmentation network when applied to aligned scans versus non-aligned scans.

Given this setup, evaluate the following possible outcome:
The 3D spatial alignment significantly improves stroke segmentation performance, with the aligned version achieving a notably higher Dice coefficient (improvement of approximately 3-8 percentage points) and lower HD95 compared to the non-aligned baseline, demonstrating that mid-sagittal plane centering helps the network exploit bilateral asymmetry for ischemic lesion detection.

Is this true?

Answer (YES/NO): NO